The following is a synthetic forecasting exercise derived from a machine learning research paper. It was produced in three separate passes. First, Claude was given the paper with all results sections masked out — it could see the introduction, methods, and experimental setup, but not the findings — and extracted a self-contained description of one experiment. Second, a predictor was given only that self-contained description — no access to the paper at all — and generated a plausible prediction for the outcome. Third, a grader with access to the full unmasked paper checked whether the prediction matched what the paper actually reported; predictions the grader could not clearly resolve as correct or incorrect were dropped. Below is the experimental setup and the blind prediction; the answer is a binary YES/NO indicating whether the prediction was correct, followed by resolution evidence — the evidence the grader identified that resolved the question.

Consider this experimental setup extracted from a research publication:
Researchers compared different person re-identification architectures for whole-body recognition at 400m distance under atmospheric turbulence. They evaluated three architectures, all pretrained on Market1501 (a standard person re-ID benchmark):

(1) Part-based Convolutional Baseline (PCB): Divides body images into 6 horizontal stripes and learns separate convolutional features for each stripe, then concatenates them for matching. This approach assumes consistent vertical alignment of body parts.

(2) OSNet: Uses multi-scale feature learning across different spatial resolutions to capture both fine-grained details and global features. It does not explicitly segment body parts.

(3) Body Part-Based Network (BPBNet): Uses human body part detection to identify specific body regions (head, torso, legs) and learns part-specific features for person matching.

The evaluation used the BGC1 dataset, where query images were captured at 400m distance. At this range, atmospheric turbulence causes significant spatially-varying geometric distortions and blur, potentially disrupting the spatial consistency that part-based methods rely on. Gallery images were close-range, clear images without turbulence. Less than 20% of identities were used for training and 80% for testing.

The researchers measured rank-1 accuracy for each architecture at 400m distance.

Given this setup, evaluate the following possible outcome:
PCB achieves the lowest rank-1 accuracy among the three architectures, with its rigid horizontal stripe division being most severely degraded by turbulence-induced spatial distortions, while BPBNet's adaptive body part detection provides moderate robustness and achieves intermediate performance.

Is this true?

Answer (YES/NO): NO